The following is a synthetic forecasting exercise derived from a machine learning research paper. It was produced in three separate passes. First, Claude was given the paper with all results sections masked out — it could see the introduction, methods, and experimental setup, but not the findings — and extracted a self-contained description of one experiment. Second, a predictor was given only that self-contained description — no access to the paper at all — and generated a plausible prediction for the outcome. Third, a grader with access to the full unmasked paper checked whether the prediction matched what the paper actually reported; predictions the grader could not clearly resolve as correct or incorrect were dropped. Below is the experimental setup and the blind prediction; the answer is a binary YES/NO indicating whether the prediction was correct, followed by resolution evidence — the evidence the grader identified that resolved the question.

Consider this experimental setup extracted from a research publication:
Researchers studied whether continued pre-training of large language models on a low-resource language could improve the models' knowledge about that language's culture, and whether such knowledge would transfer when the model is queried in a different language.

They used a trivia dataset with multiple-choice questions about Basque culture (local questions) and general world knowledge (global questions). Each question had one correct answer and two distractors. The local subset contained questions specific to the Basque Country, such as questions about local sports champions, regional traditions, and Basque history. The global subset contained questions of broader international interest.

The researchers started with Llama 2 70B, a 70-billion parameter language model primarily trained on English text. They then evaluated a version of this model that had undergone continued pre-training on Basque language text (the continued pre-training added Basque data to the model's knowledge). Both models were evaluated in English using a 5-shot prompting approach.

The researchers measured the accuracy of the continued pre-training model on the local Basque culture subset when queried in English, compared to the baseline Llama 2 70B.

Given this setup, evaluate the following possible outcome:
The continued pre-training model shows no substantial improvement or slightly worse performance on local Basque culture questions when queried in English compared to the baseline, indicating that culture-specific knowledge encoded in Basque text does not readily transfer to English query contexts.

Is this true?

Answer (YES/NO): NO